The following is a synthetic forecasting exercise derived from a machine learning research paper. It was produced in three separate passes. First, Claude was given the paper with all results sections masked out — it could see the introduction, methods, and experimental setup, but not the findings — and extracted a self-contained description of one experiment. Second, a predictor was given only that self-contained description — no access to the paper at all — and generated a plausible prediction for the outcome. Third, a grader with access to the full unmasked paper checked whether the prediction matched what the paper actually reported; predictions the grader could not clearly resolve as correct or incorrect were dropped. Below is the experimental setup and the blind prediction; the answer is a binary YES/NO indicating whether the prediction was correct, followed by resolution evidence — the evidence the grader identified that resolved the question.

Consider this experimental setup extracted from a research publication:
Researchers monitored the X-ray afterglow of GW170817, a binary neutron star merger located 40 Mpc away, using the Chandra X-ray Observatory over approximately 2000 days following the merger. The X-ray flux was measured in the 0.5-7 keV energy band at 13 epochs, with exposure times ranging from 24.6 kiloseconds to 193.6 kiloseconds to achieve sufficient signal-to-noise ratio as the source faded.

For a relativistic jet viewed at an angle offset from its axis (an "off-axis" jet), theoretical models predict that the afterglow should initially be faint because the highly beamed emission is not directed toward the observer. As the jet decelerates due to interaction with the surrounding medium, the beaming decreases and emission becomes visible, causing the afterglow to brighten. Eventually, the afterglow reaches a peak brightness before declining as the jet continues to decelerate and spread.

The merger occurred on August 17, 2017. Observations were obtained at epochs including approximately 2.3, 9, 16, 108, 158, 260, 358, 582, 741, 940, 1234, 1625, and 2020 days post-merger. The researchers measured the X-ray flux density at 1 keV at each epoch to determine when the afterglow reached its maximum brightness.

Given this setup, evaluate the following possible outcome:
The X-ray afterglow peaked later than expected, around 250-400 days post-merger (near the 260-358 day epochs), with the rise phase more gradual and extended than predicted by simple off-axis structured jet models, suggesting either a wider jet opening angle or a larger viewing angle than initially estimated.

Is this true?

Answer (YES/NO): NO